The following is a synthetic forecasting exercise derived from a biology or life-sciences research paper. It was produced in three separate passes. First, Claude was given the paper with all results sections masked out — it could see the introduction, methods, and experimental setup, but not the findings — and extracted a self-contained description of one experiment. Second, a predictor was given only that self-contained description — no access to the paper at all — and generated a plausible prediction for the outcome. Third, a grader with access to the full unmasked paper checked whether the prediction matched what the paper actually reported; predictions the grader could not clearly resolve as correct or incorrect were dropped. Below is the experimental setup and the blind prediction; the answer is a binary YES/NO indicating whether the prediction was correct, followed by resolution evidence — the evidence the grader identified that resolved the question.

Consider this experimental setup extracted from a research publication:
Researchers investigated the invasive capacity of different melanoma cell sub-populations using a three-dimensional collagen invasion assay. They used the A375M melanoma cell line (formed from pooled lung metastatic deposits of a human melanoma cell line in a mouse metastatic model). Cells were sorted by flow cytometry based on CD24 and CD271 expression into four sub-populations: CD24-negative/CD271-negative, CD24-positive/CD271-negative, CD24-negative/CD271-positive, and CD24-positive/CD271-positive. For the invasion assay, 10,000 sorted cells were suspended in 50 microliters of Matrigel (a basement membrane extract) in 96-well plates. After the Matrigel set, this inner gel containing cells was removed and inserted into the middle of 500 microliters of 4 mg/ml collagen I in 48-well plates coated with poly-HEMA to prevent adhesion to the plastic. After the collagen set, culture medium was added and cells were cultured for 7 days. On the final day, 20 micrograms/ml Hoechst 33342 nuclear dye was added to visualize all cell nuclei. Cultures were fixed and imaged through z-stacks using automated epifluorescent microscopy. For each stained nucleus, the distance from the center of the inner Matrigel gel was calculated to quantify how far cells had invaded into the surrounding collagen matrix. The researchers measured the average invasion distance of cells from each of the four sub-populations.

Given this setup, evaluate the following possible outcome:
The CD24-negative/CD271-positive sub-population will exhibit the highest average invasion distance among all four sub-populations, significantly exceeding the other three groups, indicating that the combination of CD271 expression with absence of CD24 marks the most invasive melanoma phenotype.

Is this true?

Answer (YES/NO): NO